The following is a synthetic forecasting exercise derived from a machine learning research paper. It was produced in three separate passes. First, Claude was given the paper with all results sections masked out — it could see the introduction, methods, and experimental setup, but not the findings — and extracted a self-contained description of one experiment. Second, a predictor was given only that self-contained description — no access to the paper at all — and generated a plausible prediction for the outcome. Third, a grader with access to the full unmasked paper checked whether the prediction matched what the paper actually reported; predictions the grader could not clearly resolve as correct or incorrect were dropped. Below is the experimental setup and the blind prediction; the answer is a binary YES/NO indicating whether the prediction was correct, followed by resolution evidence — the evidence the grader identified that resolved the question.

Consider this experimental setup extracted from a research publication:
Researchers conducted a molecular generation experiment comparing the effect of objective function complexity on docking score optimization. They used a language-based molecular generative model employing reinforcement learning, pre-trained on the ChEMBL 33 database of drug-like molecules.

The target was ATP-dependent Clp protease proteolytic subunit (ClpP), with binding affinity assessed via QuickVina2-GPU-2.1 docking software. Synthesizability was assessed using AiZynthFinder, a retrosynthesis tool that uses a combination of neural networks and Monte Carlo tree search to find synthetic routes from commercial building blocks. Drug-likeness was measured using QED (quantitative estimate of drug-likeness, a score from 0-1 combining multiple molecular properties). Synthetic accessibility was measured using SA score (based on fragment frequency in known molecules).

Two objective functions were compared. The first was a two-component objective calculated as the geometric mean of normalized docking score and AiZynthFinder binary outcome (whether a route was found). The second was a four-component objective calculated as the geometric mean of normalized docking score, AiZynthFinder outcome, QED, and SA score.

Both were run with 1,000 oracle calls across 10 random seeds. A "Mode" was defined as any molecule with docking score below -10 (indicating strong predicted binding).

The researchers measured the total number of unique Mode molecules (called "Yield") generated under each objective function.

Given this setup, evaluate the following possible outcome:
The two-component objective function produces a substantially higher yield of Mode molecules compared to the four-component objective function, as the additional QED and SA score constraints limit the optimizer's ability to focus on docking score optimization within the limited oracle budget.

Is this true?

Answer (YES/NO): YES